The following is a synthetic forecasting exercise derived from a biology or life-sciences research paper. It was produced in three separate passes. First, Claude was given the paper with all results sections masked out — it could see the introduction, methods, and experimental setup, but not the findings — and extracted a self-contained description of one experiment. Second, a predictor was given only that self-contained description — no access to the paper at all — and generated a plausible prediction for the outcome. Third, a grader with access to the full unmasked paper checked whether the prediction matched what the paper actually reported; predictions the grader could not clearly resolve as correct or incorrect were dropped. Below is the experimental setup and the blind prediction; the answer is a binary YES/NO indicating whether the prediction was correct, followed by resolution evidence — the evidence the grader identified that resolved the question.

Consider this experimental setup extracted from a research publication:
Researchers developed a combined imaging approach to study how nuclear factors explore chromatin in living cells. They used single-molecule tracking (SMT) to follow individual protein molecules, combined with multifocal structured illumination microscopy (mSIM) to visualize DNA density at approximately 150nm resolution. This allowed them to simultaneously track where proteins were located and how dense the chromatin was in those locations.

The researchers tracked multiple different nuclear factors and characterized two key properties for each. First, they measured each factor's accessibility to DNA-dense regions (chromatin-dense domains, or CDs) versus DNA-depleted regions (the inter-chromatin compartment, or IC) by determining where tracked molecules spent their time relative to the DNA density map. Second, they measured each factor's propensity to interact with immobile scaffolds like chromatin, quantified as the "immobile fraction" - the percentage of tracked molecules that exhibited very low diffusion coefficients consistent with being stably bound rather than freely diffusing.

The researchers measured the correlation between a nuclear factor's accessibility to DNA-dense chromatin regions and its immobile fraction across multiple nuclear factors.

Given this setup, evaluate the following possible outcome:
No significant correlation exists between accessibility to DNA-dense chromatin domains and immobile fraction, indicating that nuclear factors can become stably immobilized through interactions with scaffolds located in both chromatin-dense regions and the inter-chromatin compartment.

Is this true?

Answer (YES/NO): NO